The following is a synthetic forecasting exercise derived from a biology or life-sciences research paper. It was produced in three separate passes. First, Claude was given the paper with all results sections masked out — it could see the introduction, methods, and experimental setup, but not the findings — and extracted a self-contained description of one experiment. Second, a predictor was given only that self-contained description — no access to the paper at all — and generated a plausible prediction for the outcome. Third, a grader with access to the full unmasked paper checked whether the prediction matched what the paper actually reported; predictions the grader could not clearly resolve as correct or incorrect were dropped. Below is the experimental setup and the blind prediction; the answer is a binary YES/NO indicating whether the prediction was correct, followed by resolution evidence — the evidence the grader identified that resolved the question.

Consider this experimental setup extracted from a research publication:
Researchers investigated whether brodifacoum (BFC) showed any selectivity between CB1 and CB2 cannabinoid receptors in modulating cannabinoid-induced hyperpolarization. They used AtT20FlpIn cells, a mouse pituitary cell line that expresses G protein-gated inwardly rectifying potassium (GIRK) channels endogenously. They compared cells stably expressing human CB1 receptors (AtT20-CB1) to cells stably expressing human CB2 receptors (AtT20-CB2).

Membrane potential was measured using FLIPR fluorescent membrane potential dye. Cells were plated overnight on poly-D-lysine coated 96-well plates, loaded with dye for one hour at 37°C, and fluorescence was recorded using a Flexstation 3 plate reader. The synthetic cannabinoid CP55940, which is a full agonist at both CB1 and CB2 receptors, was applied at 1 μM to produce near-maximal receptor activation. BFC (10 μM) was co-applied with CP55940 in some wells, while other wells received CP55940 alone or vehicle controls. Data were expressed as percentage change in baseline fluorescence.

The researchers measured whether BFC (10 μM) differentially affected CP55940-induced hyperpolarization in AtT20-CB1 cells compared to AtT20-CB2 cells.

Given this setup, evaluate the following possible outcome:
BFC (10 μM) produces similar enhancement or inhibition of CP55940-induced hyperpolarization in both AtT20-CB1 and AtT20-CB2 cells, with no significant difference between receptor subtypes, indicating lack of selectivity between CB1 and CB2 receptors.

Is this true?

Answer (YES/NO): NO